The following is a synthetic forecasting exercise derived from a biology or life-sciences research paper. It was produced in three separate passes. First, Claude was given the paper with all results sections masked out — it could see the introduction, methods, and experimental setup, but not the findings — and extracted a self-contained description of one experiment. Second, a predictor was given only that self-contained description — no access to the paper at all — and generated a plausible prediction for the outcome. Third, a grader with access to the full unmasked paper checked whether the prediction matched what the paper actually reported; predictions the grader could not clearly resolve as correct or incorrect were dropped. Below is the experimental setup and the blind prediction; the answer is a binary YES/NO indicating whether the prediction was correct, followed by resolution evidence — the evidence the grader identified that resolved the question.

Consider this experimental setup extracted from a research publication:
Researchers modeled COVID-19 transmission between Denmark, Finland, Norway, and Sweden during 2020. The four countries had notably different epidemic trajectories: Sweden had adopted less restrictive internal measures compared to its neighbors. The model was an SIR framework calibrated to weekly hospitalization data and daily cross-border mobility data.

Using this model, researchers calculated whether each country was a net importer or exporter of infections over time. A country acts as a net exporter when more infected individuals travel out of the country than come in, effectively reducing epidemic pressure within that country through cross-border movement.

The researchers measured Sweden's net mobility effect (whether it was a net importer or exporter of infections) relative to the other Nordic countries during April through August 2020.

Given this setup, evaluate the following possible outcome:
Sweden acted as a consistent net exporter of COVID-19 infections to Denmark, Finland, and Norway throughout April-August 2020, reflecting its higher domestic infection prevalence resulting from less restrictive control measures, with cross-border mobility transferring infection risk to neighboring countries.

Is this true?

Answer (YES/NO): YES